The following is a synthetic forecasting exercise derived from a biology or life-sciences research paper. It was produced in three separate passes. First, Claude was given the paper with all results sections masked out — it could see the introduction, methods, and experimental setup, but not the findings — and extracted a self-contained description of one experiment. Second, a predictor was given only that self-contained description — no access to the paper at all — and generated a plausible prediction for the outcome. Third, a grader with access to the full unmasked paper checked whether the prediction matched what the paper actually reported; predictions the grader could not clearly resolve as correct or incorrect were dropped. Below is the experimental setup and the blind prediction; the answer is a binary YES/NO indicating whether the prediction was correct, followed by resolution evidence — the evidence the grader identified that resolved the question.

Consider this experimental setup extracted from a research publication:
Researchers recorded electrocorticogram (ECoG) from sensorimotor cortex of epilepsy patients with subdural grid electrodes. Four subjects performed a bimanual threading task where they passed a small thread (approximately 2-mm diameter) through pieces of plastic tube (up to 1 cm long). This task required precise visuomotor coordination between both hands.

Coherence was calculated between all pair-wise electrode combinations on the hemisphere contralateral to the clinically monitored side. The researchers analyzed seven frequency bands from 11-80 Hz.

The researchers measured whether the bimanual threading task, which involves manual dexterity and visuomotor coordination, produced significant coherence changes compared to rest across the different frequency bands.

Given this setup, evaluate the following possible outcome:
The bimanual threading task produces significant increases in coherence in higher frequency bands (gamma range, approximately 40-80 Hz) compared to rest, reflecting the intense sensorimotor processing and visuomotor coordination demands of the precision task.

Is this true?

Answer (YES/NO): NO